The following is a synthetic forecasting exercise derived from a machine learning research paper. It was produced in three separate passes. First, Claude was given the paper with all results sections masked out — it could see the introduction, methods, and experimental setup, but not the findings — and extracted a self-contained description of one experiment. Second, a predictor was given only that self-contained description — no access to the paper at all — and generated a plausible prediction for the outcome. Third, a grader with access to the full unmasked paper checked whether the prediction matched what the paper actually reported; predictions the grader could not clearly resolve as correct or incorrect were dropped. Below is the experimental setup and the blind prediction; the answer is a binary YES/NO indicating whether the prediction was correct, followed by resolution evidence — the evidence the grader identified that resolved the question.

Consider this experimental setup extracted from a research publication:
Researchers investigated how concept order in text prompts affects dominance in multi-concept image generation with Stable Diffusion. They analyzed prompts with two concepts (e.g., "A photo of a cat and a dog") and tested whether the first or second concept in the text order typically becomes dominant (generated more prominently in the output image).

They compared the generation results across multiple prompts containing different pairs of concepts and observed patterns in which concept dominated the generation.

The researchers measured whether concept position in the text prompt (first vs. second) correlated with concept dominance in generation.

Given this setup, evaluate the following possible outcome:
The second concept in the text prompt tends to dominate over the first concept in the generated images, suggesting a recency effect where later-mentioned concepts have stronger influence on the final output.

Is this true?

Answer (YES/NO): NO